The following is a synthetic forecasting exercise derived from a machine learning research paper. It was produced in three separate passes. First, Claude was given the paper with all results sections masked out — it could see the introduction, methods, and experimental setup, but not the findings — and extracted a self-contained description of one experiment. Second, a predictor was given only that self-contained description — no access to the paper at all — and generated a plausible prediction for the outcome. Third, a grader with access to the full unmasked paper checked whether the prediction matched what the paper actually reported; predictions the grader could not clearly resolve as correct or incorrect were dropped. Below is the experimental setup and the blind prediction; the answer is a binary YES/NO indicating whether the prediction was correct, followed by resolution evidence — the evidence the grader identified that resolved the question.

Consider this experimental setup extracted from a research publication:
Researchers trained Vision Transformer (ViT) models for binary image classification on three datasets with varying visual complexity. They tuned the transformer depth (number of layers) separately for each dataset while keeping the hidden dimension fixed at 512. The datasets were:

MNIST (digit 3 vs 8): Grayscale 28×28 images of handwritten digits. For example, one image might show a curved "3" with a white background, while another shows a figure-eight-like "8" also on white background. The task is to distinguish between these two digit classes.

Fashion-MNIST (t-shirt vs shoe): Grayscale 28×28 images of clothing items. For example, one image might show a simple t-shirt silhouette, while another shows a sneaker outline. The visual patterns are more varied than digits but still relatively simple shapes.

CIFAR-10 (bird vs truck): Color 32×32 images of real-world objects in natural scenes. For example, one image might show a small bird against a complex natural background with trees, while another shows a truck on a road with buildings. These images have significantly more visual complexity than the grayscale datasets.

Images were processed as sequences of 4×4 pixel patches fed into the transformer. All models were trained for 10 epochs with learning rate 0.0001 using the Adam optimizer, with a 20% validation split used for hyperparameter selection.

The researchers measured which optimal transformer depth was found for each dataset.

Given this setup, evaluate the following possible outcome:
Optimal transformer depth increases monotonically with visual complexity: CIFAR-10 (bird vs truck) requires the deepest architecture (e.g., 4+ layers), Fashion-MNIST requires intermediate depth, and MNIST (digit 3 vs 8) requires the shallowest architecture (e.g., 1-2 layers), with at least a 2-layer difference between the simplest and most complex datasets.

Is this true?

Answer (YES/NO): NO